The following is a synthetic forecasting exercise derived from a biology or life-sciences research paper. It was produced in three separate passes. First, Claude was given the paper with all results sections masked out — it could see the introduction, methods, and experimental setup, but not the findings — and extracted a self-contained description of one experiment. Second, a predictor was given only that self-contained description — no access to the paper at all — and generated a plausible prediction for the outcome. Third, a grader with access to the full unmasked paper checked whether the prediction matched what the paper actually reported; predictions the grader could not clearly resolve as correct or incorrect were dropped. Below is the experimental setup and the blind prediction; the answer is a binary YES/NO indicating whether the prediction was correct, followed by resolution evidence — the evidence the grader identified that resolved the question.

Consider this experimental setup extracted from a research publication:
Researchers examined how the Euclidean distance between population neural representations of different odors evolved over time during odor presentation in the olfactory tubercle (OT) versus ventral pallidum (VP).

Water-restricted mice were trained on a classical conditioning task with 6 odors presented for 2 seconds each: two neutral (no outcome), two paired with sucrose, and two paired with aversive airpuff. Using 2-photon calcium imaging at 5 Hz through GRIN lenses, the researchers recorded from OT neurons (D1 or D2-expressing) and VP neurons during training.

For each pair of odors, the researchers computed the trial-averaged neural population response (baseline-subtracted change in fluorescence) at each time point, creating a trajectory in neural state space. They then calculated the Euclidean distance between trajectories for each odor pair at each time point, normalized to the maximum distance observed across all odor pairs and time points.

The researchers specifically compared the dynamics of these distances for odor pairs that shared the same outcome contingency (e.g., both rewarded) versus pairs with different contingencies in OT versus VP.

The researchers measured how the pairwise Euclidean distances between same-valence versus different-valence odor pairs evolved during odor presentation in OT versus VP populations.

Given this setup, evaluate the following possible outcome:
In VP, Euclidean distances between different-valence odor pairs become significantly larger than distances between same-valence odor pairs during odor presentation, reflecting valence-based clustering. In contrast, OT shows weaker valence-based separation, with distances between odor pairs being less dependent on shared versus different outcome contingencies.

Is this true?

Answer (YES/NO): YES